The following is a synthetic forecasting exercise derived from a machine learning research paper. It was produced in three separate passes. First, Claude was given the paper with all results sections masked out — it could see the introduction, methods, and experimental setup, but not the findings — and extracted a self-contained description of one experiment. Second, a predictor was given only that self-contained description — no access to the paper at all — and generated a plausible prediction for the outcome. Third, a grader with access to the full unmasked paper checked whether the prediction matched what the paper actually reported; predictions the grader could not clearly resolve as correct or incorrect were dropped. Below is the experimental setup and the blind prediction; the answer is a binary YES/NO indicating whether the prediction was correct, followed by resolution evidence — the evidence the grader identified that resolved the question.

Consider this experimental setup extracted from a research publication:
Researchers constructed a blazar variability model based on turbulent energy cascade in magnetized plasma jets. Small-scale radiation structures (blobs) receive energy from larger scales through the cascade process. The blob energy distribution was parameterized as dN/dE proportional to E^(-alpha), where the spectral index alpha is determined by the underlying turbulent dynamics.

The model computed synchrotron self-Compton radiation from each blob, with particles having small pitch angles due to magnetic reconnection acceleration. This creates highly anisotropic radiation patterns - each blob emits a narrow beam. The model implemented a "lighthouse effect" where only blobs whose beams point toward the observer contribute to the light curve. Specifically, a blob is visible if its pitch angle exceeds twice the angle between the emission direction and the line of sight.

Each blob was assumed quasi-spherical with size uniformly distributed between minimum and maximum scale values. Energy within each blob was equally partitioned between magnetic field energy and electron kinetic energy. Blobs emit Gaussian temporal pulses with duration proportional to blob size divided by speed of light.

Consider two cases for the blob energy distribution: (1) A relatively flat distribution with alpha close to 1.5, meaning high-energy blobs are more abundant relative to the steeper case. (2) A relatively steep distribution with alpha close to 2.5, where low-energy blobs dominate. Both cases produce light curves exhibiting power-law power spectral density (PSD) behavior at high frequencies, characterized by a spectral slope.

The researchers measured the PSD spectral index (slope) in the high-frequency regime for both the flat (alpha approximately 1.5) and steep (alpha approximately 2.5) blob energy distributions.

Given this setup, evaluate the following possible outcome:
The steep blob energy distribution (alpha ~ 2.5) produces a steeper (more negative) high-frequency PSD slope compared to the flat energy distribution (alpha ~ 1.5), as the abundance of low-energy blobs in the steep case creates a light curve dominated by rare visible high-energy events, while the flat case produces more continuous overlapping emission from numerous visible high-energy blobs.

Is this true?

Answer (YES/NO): NO